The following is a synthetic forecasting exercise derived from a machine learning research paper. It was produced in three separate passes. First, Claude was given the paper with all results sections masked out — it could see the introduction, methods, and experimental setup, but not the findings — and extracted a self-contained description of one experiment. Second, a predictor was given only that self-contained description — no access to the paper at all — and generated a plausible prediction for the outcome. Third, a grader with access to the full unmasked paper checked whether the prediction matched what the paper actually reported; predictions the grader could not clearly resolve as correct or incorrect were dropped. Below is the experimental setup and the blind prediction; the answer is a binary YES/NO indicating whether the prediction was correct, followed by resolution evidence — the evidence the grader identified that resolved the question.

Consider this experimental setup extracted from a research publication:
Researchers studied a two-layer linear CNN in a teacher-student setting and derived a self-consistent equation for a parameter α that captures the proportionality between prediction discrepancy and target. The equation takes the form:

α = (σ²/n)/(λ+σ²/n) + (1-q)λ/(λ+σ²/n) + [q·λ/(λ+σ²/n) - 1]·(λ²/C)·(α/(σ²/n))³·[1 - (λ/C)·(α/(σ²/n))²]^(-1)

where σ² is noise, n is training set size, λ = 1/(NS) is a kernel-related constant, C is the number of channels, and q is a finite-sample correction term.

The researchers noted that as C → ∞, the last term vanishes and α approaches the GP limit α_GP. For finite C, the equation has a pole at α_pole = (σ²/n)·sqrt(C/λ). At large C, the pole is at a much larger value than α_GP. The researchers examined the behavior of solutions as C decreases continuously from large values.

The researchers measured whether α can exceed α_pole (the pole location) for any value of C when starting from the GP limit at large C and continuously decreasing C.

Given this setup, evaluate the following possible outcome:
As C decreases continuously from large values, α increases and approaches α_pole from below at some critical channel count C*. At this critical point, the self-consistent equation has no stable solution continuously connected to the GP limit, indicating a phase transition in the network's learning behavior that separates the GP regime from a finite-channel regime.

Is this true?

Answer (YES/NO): NO